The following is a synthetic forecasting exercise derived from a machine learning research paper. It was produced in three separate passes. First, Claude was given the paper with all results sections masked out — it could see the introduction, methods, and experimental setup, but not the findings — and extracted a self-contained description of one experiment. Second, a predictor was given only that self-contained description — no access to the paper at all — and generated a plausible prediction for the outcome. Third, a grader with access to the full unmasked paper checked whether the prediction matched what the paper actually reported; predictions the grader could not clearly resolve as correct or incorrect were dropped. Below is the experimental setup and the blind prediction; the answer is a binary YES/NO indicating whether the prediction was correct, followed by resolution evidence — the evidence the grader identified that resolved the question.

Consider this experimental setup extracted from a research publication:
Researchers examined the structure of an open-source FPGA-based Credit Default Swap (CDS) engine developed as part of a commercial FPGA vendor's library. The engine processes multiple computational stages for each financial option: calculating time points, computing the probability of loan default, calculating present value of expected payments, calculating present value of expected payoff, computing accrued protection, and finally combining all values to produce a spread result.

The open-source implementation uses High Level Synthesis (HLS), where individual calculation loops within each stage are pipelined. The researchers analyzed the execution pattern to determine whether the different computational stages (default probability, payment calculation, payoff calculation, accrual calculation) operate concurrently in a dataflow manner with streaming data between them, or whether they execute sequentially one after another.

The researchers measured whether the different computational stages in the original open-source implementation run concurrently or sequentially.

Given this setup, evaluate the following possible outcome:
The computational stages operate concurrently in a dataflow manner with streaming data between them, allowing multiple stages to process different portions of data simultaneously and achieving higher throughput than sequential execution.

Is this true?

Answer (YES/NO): NO